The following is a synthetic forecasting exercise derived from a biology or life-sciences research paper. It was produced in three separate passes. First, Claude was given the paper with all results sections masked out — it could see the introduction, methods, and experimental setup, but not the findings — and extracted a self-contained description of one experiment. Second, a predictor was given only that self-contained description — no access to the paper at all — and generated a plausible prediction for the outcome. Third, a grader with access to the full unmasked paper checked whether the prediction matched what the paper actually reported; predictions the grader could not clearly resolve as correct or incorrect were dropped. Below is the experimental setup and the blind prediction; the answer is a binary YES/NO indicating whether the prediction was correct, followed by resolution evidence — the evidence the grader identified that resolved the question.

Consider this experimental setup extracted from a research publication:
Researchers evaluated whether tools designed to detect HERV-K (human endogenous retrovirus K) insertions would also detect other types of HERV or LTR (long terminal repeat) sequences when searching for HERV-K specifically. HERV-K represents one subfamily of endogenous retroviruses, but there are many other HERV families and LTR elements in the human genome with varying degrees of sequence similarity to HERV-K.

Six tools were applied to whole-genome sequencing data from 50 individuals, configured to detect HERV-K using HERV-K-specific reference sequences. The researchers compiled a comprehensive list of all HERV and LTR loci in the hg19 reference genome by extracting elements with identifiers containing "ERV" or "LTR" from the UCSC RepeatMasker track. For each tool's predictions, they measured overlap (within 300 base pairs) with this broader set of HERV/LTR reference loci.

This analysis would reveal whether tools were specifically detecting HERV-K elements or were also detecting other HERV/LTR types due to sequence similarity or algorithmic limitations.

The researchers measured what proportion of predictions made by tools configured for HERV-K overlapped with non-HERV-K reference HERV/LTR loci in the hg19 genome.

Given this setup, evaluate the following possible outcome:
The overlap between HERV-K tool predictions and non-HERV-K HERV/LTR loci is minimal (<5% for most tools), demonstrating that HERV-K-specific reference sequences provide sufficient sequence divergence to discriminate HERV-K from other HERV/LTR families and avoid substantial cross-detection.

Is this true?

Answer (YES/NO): NO